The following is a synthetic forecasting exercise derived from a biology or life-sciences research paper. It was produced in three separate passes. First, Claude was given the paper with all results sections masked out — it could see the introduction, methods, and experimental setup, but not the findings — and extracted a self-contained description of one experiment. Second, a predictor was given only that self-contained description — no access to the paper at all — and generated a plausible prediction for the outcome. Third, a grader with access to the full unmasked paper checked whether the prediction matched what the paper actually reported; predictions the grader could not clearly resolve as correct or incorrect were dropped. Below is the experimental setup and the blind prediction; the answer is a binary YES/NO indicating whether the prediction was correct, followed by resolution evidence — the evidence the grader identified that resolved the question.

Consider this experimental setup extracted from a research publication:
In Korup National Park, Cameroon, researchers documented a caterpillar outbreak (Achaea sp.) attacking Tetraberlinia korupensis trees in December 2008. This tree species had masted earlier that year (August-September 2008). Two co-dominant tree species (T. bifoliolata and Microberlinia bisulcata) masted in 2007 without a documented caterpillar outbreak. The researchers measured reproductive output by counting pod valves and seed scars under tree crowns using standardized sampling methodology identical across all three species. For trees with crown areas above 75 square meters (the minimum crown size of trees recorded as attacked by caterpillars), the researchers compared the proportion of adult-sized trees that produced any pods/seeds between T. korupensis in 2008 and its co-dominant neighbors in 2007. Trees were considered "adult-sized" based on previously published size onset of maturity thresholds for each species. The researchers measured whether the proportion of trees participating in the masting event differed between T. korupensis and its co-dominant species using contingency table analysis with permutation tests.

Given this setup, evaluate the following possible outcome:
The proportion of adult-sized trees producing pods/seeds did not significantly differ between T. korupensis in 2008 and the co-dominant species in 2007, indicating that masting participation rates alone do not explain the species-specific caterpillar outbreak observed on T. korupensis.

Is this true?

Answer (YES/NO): NO